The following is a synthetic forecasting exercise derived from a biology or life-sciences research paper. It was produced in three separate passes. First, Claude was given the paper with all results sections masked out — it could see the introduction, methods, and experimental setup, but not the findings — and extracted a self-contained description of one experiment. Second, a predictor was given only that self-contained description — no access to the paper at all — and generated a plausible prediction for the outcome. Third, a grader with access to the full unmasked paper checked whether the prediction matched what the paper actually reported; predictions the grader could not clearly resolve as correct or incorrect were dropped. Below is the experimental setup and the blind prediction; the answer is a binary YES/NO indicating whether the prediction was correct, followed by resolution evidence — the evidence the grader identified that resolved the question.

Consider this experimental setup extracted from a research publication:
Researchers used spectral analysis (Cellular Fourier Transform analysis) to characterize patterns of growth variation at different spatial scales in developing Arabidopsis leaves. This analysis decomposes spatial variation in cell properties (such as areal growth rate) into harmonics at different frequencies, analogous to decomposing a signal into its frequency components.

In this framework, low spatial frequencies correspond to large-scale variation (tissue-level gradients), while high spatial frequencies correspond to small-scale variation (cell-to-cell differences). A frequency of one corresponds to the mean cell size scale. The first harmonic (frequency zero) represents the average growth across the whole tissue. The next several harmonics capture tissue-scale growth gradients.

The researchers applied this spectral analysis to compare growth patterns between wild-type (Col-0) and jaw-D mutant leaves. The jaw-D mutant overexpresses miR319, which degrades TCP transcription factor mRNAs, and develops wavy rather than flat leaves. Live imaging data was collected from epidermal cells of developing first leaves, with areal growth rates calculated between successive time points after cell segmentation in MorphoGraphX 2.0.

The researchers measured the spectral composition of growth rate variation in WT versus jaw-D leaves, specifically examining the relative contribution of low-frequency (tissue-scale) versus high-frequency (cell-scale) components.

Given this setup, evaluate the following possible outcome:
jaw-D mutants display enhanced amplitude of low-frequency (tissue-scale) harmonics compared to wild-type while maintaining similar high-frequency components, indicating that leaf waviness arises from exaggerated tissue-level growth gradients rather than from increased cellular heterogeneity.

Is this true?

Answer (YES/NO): NO